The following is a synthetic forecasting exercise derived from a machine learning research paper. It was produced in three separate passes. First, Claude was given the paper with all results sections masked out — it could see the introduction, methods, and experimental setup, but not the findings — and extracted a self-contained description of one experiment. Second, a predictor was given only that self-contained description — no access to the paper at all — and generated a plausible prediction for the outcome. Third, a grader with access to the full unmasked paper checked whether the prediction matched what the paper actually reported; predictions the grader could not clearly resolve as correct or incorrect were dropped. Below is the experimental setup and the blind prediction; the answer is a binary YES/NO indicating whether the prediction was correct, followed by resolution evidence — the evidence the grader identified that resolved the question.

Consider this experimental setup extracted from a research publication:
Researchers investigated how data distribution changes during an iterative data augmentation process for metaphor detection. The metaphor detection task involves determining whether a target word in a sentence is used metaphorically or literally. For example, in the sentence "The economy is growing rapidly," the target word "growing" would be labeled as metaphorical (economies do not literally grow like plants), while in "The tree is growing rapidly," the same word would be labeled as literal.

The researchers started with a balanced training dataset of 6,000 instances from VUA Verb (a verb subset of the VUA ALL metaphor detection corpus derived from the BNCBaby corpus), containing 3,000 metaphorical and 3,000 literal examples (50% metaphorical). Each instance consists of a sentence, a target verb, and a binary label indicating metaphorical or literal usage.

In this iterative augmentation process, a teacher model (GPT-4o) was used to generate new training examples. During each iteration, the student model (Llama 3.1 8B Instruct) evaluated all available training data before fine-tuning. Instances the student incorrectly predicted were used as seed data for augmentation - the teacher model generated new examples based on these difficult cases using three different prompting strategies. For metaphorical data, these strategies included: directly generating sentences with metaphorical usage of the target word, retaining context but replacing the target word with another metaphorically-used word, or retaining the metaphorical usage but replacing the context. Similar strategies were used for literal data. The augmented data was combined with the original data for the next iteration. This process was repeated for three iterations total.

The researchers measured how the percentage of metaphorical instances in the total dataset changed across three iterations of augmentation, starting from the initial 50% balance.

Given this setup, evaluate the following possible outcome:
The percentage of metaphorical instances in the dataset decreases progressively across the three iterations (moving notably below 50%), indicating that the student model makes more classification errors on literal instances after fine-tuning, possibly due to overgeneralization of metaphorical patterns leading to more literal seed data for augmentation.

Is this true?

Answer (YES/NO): YES